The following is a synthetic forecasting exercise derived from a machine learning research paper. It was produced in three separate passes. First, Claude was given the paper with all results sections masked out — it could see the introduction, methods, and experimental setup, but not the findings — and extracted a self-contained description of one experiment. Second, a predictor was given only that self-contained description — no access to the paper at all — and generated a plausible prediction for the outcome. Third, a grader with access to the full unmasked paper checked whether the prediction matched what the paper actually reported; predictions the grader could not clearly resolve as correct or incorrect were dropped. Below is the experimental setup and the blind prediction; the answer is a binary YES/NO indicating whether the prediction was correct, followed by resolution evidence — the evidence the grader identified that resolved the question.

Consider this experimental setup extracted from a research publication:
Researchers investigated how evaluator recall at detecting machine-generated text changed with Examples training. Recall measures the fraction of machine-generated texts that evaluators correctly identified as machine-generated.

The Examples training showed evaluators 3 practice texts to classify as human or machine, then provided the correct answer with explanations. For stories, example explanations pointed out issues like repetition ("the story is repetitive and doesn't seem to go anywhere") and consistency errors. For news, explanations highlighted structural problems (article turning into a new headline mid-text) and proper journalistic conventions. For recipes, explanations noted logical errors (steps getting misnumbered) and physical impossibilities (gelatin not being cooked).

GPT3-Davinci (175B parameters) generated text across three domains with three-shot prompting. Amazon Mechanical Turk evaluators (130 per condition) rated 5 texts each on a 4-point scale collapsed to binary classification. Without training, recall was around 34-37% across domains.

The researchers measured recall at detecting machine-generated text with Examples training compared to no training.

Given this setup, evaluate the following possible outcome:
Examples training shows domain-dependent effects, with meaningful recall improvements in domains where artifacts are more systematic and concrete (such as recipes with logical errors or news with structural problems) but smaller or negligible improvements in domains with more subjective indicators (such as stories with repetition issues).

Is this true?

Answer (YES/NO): NO